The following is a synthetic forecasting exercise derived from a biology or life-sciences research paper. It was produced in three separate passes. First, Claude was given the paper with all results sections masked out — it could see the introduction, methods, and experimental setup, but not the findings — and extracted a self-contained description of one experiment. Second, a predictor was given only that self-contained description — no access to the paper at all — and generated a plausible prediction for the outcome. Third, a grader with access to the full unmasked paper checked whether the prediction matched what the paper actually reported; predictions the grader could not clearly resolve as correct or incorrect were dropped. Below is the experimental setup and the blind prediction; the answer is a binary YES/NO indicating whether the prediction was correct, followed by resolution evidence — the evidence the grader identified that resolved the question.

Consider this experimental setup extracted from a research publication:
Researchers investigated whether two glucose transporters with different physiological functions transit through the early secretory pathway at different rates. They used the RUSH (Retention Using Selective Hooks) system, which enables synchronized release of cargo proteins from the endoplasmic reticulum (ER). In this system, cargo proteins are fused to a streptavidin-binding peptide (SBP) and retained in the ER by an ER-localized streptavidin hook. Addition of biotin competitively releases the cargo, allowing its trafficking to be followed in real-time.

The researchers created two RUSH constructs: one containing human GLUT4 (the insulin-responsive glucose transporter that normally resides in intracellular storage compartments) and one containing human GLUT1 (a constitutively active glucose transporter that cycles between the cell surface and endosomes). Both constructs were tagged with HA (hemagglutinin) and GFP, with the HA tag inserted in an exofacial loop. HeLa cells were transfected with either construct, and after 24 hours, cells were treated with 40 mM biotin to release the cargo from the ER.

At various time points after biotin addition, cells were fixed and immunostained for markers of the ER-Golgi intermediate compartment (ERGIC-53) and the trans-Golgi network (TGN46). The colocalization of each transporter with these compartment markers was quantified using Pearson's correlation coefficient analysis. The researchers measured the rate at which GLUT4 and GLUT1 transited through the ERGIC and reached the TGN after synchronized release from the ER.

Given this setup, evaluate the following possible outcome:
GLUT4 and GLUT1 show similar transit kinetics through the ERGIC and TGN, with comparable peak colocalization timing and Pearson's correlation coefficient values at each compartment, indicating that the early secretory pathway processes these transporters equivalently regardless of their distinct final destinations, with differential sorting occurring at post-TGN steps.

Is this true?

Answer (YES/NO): NO